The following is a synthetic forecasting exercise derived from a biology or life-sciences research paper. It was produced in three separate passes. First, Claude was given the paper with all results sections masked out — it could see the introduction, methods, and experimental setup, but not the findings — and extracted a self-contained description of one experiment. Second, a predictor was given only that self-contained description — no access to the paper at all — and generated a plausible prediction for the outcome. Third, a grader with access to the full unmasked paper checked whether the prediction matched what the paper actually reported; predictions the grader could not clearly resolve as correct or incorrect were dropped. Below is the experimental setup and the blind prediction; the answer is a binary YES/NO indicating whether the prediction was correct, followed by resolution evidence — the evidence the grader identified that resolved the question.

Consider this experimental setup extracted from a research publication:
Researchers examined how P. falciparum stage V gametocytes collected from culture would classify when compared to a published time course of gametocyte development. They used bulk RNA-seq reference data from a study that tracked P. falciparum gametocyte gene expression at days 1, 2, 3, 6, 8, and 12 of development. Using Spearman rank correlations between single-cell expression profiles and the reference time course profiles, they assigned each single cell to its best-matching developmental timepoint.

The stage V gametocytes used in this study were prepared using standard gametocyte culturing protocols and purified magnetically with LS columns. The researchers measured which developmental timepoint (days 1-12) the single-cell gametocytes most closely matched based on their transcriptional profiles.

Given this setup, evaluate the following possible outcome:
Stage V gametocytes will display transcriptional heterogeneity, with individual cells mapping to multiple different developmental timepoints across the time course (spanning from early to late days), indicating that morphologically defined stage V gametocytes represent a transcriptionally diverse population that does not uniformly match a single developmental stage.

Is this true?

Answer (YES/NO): NO